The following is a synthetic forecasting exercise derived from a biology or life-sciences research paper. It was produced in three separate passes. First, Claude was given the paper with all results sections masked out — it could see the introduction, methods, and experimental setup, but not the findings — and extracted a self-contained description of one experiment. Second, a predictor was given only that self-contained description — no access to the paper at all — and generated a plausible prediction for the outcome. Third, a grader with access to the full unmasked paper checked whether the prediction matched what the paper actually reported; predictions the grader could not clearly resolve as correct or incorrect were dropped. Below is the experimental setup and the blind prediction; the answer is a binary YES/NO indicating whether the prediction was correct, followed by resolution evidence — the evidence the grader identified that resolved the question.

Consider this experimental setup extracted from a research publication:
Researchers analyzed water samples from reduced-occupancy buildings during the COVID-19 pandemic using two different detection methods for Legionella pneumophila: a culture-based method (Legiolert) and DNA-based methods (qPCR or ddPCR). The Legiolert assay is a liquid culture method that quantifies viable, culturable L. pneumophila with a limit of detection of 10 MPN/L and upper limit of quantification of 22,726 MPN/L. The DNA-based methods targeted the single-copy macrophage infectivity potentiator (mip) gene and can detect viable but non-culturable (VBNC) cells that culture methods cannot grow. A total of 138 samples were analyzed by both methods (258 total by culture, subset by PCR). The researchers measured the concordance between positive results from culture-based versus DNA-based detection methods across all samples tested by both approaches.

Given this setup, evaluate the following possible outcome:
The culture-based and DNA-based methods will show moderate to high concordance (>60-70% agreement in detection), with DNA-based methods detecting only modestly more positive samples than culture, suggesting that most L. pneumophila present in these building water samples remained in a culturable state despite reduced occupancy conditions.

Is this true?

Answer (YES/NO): YES